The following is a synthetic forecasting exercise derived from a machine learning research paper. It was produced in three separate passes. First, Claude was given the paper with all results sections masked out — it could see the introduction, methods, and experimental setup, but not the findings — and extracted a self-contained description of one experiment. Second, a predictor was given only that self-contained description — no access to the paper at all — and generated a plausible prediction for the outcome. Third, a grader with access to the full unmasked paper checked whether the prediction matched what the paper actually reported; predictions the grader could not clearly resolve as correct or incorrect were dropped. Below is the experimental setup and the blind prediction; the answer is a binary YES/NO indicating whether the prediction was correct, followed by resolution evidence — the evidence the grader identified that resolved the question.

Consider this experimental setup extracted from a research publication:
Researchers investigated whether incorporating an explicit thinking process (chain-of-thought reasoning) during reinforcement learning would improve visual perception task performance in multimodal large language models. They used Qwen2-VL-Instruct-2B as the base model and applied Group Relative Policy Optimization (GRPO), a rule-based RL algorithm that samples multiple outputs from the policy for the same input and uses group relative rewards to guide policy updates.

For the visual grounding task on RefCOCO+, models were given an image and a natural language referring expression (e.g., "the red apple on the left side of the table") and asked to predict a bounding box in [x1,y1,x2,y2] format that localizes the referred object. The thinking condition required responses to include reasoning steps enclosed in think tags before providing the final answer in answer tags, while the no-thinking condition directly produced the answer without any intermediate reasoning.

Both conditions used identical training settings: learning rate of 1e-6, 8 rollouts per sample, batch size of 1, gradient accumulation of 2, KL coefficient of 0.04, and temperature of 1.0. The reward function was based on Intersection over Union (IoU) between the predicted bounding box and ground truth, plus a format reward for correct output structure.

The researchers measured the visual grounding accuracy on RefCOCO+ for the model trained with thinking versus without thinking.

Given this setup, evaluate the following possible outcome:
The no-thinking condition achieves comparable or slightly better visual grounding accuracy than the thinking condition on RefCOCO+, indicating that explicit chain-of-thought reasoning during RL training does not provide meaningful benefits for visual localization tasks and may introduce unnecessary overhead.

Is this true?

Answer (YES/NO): YES